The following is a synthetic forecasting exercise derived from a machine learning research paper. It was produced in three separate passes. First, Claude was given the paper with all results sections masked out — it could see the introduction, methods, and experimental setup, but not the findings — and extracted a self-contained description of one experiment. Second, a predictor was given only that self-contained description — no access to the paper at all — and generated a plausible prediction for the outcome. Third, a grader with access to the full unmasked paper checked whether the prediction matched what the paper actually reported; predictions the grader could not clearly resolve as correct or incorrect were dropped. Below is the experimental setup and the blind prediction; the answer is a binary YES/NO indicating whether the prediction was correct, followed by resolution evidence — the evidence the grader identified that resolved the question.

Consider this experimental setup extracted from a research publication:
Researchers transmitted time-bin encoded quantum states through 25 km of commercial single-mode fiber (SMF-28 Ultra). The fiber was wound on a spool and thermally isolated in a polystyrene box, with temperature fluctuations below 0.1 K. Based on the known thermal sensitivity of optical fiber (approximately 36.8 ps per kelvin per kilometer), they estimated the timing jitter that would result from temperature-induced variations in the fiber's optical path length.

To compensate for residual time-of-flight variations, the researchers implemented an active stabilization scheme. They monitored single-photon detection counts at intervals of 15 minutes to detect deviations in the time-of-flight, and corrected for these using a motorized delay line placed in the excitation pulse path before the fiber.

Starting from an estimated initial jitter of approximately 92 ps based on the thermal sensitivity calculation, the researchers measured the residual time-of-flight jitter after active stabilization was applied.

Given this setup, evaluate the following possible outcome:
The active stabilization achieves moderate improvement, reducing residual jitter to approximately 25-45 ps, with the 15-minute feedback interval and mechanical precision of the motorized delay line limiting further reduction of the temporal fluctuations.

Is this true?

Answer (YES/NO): NO